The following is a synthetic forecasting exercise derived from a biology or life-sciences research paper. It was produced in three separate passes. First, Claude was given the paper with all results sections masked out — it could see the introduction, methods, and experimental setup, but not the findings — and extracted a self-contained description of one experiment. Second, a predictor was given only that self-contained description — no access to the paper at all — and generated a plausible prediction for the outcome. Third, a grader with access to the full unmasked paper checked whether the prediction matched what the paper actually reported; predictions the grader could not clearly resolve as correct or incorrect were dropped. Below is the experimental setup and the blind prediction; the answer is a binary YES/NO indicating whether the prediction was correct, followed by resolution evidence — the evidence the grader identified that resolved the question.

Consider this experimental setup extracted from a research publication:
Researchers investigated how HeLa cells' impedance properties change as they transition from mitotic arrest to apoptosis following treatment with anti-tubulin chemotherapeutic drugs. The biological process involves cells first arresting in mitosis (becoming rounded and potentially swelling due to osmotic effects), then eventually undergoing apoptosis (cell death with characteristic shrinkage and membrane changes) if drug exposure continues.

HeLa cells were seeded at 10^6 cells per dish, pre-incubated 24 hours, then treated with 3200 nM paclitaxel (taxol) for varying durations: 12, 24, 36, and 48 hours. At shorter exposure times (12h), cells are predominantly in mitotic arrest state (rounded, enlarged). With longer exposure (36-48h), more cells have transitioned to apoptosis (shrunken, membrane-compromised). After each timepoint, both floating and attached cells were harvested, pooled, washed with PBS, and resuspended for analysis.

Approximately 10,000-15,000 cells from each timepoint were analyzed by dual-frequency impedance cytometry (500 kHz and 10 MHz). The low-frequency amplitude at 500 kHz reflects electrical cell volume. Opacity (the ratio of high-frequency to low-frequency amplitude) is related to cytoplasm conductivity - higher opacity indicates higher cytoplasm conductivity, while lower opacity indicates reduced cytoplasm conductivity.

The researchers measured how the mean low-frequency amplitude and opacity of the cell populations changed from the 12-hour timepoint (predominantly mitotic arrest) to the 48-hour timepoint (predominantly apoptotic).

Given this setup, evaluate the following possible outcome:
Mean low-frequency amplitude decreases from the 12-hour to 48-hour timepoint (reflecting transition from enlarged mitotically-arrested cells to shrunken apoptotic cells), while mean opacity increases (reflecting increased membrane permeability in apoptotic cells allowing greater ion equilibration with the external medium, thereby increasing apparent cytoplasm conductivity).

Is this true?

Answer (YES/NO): NO